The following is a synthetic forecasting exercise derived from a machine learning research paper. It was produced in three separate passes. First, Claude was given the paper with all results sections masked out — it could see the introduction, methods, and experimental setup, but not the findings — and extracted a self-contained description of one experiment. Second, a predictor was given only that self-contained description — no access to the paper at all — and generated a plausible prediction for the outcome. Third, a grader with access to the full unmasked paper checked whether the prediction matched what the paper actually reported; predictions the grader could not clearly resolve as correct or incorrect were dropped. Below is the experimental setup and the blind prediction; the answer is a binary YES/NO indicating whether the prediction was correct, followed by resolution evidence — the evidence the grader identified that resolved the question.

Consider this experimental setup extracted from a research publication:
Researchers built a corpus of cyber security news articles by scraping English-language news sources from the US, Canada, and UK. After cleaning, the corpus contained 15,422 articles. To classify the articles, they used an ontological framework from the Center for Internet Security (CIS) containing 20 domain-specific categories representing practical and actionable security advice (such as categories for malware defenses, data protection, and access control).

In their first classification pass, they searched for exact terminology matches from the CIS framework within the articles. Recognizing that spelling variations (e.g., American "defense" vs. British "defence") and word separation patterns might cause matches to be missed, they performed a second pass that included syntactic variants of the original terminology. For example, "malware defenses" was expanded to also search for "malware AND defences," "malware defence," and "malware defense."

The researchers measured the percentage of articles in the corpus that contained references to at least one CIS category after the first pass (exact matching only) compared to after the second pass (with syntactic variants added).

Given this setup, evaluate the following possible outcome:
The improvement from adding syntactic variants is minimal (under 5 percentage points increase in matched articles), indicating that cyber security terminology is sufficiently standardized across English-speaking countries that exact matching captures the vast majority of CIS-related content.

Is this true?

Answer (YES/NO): NO